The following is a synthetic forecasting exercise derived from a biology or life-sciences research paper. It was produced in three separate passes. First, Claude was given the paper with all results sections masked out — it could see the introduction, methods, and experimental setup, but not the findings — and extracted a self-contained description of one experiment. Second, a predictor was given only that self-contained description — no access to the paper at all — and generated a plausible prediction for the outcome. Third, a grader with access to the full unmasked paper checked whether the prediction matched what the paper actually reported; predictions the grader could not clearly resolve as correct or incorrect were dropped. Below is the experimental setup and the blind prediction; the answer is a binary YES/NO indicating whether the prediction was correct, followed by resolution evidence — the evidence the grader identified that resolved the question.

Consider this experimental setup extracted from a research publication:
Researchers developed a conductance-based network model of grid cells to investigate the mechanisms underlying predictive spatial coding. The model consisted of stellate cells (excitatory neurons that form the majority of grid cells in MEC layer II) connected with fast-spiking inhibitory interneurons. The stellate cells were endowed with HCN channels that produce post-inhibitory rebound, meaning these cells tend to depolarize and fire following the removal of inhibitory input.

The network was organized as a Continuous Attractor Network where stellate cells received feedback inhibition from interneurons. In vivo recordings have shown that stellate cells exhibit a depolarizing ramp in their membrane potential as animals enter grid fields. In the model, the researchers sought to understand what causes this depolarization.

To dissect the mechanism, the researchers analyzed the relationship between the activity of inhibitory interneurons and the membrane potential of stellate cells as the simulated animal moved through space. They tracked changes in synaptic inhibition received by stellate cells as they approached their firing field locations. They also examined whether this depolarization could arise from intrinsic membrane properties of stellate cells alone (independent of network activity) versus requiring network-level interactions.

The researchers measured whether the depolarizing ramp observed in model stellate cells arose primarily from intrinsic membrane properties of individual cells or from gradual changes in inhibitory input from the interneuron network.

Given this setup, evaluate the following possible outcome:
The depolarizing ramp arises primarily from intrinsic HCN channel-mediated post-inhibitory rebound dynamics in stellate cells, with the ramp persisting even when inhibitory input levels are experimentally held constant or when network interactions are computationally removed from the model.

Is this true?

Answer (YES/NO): NO